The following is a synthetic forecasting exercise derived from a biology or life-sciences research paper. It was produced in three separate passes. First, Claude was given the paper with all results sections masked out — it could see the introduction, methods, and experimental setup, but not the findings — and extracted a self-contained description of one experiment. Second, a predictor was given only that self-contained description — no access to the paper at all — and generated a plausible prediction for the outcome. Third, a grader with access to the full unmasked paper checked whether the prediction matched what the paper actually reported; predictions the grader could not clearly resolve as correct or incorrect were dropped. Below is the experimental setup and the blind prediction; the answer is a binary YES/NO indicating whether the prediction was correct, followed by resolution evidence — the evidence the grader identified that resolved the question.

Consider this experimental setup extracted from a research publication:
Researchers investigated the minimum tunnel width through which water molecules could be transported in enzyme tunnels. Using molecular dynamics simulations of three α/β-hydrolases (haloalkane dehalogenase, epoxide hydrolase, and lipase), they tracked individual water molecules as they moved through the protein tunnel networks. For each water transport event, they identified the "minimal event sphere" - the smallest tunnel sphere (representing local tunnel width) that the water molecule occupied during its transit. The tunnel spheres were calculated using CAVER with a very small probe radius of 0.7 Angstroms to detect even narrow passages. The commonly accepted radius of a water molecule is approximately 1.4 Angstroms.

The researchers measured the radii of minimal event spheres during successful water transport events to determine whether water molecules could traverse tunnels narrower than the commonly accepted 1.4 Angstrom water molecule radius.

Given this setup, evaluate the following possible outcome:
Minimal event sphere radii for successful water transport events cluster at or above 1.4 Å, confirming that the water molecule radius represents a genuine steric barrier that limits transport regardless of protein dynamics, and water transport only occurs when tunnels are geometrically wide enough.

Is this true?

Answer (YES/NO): NO